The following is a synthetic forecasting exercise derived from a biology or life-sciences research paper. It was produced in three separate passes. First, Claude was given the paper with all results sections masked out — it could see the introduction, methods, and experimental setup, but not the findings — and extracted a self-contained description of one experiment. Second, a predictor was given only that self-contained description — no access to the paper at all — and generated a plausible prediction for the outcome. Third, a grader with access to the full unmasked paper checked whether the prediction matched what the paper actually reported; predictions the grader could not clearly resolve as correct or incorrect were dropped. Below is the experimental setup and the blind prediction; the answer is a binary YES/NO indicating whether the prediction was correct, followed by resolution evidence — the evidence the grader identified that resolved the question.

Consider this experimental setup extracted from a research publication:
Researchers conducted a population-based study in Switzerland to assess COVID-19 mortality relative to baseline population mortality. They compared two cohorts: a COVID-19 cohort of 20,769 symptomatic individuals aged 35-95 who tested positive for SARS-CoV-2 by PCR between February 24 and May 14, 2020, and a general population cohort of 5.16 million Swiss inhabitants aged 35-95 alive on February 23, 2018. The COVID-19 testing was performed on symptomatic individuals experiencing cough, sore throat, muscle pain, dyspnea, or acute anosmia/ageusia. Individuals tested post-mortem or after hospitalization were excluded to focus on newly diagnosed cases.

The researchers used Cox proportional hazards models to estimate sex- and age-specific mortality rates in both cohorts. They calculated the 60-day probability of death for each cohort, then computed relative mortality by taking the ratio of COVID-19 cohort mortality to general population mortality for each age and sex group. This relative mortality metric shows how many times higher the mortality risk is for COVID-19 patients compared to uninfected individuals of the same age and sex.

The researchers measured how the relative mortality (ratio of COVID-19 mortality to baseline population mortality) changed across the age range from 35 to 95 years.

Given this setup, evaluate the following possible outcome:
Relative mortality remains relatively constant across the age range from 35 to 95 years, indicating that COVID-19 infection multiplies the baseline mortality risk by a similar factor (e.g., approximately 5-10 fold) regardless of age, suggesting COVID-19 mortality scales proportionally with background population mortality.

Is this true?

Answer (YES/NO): NO